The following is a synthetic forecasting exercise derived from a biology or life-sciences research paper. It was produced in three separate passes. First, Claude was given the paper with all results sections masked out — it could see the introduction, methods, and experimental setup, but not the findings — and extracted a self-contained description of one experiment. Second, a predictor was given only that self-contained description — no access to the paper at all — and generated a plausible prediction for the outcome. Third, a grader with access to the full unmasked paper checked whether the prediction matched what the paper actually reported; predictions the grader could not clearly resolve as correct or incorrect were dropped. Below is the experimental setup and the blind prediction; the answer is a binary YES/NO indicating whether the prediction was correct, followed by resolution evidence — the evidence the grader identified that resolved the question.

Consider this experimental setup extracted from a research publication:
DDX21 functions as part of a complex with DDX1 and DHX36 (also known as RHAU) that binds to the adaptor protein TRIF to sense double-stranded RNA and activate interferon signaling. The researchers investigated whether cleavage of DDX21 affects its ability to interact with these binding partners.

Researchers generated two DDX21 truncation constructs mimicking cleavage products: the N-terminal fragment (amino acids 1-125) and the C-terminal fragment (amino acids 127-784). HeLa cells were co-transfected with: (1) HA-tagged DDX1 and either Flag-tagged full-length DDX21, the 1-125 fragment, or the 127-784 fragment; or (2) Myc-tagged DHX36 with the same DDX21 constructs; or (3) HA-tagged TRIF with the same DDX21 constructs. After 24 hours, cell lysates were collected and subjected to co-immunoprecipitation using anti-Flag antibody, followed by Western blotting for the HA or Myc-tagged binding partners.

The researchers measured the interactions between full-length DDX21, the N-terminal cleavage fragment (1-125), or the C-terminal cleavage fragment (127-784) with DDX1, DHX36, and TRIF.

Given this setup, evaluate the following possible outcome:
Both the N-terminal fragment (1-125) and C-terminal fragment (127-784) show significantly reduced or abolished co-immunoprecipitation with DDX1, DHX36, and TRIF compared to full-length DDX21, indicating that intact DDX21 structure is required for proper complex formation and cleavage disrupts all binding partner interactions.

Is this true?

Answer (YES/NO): NO